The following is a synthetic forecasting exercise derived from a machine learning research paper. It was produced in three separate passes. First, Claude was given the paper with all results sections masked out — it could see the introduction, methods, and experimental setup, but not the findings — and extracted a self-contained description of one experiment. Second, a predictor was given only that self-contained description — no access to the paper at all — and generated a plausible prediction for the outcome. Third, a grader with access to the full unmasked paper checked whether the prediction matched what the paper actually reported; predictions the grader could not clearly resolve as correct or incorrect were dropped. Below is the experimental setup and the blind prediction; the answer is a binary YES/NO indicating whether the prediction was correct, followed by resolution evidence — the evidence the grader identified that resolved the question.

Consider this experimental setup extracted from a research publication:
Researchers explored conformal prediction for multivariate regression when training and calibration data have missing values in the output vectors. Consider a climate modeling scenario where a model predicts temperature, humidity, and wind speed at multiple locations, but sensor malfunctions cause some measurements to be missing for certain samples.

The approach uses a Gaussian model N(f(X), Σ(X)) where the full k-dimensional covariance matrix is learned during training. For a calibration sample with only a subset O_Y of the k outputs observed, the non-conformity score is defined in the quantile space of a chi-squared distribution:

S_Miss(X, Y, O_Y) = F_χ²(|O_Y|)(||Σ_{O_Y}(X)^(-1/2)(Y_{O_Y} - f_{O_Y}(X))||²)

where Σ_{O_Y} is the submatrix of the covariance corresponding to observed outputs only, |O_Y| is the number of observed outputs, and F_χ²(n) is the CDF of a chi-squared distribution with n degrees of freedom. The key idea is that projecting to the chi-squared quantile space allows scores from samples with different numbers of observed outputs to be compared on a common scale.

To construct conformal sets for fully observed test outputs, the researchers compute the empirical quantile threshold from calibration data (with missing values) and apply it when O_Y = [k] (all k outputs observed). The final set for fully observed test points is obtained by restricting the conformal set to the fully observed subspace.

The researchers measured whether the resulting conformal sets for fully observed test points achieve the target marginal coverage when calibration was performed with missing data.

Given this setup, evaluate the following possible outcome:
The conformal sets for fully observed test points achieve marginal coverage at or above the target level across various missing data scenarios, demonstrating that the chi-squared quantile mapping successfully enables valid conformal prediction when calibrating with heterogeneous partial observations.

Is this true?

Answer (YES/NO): NO